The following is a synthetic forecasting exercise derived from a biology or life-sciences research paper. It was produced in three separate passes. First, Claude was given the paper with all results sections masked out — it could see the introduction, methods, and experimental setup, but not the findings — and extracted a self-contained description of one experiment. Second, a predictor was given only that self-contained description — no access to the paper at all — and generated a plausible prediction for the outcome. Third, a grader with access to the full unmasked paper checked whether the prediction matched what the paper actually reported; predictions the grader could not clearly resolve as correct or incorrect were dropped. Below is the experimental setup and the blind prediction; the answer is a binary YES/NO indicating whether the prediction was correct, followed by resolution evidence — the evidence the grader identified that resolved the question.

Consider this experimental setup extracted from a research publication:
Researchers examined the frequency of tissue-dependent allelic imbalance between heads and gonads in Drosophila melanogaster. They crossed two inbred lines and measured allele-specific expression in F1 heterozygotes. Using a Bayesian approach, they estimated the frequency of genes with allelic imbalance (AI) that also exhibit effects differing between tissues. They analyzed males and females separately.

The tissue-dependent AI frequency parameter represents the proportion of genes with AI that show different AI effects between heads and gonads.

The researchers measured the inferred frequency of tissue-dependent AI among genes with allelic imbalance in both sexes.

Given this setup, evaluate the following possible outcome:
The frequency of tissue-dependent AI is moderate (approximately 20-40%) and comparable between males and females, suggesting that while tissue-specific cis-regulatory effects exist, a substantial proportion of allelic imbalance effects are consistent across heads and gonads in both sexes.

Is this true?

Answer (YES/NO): NO